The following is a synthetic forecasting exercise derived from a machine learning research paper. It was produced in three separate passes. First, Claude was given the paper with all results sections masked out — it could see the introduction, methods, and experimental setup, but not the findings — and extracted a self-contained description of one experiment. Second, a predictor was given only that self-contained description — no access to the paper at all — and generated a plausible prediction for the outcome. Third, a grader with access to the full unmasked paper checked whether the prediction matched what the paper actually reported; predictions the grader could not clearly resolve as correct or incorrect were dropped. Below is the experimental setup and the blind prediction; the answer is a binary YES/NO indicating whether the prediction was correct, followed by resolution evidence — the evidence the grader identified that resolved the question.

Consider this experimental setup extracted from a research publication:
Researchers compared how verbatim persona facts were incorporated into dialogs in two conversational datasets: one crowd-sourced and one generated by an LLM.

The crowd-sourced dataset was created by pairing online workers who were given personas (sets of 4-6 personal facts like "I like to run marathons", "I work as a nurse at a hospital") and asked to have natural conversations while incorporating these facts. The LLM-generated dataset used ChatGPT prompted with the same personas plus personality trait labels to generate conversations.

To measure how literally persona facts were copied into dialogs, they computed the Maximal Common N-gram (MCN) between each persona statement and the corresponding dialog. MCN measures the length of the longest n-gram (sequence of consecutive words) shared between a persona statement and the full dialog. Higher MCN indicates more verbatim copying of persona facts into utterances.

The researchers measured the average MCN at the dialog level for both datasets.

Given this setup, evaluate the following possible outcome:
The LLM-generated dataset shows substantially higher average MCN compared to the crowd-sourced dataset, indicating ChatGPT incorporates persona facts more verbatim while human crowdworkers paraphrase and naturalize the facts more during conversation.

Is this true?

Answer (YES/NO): YES